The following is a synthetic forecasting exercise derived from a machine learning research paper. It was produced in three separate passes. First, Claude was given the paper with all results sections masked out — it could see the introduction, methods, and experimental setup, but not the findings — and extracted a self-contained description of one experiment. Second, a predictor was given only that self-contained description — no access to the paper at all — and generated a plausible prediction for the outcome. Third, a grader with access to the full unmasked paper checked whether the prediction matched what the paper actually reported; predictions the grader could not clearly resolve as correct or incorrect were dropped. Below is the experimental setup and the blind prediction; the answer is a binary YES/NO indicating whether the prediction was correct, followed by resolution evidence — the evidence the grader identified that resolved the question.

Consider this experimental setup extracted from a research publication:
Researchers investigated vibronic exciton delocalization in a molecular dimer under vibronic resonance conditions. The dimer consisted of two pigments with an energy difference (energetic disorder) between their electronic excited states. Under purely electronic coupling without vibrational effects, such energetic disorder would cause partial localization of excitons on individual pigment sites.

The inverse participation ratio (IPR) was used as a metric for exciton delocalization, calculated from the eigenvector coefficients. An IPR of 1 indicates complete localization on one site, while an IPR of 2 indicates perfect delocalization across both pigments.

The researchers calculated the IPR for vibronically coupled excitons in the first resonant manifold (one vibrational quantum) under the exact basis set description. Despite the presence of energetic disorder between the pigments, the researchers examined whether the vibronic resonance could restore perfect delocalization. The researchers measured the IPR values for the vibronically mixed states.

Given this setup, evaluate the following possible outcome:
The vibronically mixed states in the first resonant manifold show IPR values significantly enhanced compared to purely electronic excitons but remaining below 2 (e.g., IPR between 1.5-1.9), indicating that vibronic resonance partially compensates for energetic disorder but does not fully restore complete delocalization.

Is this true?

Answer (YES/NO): NO